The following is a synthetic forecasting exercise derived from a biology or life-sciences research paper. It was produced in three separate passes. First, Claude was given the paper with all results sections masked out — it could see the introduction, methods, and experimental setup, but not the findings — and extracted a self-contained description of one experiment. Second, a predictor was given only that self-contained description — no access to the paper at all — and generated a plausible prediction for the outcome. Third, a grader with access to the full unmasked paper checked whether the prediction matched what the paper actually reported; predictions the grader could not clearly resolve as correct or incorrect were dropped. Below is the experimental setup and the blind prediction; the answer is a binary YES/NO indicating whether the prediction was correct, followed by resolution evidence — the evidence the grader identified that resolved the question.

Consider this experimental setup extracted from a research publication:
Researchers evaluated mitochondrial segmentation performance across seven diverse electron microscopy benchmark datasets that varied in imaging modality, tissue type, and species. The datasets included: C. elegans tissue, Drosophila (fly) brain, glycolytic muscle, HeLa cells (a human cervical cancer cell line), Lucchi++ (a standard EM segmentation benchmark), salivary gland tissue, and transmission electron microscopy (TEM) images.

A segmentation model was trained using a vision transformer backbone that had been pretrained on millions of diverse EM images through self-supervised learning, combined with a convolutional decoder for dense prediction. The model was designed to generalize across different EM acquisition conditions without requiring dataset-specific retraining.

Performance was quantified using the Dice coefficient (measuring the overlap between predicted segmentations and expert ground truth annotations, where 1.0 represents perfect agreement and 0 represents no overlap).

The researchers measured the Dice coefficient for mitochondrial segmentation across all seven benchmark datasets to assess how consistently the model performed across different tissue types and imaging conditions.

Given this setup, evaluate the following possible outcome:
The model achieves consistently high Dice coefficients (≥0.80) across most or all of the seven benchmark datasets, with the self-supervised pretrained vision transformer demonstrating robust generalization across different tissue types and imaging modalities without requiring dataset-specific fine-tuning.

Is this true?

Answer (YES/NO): NO